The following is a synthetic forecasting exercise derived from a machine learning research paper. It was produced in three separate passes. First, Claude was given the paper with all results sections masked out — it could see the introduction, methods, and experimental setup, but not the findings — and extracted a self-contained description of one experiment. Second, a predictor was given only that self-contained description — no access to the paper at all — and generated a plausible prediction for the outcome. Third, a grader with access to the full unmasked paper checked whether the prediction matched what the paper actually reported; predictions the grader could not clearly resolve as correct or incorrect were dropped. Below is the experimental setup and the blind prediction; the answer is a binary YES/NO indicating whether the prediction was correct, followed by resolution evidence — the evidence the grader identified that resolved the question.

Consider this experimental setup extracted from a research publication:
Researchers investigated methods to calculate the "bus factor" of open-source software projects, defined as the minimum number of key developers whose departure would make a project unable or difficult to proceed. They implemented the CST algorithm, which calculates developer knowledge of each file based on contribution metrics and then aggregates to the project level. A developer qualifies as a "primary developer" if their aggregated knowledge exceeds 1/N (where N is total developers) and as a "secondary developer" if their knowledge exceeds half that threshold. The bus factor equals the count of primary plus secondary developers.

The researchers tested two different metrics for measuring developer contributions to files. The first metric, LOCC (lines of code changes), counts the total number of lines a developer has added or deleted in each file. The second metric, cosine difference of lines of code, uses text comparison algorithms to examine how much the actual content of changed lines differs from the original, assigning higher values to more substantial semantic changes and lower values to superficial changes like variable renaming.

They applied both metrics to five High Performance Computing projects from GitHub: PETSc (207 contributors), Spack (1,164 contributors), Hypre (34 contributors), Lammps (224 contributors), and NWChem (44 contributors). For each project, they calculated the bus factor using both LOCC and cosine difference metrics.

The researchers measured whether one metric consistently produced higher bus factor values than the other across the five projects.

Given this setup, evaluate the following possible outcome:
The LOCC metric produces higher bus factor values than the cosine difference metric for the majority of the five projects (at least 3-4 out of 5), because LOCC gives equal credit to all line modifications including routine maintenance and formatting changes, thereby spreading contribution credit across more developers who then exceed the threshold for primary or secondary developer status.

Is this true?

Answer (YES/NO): NO